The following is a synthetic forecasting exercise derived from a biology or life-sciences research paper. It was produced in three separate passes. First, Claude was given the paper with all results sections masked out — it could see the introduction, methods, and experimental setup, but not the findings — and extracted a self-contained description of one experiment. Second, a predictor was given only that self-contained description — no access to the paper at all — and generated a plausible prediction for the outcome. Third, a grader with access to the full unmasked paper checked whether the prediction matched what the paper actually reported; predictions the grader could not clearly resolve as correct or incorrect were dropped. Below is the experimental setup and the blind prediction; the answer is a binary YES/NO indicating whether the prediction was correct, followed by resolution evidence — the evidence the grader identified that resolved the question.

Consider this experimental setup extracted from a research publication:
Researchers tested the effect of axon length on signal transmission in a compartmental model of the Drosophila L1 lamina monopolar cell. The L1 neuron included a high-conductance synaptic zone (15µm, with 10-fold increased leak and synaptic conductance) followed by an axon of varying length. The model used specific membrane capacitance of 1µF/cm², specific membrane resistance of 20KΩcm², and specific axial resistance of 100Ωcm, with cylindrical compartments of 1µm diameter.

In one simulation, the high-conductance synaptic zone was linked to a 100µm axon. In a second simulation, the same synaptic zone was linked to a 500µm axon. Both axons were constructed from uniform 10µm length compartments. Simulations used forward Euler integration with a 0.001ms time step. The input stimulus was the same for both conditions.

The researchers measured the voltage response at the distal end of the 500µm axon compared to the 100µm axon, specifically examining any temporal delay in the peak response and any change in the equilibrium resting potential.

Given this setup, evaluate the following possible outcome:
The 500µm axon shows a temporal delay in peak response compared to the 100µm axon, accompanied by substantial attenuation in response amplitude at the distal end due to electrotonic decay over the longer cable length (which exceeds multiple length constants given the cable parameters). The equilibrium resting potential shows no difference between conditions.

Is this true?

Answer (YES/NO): NO